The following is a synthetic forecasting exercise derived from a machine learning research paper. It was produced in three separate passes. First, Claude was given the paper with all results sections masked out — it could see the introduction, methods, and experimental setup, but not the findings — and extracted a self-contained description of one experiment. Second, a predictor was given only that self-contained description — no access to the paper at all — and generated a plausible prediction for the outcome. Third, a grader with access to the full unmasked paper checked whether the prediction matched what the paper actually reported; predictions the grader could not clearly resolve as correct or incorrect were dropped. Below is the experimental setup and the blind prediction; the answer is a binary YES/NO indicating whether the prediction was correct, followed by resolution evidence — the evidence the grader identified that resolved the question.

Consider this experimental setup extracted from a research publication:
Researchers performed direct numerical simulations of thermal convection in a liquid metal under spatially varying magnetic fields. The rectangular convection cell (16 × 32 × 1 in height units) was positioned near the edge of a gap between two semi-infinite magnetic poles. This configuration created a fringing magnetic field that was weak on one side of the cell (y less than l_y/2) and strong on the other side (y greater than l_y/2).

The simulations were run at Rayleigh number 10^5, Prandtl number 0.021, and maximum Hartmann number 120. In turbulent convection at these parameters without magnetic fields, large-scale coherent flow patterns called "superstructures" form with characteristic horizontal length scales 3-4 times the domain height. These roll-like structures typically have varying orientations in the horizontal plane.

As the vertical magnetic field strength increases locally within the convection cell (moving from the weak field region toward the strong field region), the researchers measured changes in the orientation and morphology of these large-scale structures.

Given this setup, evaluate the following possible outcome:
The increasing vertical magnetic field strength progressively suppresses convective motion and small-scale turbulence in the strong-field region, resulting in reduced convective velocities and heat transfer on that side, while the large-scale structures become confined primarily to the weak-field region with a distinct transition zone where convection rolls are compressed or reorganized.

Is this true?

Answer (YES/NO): YES